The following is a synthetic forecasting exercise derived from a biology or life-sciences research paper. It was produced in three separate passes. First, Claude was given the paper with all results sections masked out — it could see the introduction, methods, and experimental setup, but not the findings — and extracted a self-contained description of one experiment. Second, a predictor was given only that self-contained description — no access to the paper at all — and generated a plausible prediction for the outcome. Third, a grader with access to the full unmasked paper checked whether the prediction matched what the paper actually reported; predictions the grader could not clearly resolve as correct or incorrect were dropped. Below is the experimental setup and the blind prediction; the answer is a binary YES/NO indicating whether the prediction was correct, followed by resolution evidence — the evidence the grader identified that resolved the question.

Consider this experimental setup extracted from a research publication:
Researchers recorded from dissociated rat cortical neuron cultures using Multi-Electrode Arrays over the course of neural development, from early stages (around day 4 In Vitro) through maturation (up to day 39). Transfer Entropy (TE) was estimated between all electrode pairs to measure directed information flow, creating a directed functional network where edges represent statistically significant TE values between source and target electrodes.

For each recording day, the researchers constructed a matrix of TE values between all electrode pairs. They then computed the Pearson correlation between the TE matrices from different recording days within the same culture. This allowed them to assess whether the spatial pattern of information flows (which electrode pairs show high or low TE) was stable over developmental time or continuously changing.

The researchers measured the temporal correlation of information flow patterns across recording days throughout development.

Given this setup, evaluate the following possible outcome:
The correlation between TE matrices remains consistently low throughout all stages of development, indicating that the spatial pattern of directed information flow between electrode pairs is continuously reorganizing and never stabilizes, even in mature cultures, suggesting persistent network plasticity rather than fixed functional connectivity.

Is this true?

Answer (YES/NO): NO